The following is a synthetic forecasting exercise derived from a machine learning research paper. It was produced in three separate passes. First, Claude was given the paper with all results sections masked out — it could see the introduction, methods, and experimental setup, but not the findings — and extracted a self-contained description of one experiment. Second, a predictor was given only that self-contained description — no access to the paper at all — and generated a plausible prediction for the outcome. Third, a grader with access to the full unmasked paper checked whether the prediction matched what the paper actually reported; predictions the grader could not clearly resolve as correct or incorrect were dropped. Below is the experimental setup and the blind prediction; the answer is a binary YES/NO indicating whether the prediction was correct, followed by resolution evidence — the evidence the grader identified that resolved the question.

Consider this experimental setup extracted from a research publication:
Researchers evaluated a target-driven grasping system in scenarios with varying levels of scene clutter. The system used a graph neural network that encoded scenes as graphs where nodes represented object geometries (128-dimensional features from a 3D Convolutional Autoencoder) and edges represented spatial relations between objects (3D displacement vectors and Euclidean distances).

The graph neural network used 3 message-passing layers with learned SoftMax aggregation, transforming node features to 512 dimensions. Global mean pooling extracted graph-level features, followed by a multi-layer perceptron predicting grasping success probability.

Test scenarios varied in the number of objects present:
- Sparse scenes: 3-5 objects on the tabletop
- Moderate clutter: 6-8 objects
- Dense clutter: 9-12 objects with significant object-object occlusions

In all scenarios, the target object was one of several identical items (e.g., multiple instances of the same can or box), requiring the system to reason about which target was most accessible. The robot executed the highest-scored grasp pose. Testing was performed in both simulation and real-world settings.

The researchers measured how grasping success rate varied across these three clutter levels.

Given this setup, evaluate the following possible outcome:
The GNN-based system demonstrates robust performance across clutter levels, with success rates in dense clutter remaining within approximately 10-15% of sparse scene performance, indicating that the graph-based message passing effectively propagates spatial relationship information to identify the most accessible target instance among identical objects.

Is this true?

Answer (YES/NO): YES